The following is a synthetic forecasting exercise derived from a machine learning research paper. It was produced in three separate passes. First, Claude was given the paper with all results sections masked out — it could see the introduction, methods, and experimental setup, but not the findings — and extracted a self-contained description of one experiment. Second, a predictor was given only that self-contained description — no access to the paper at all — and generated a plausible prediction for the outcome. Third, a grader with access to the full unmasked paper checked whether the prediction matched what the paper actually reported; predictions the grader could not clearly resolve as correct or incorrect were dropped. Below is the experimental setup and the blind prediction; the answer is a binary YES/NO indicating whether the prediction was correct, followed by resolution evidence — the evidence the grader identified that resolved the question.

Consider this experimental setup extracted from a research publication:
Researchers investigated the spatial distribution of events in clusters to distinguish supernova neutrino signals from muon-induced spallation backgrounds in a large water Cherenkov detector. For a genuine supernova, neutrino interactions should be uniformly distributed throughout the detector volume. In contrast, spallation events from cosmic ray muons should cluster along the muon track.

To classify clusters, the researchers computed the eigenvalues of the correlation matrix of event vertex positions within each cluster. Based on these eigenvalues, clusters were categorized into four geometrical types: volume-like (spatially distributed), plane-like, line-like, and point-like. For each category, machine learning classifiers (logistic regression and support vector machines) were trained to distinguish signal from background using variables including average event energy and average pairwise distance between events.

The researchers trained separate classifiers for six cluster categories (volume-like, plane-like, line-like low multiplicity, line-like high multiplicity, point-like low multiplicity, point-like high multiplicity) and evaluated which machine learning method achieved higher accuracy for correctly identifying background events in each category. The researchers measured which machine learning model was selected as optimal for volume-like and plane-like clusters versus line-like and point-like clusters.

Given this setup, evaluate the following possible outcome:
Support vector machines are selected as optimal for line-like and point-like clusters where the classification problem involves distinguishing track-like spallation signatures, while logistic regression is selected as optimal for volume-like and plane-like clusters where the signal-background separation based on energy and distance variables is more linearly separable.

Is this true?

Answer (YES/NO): YES